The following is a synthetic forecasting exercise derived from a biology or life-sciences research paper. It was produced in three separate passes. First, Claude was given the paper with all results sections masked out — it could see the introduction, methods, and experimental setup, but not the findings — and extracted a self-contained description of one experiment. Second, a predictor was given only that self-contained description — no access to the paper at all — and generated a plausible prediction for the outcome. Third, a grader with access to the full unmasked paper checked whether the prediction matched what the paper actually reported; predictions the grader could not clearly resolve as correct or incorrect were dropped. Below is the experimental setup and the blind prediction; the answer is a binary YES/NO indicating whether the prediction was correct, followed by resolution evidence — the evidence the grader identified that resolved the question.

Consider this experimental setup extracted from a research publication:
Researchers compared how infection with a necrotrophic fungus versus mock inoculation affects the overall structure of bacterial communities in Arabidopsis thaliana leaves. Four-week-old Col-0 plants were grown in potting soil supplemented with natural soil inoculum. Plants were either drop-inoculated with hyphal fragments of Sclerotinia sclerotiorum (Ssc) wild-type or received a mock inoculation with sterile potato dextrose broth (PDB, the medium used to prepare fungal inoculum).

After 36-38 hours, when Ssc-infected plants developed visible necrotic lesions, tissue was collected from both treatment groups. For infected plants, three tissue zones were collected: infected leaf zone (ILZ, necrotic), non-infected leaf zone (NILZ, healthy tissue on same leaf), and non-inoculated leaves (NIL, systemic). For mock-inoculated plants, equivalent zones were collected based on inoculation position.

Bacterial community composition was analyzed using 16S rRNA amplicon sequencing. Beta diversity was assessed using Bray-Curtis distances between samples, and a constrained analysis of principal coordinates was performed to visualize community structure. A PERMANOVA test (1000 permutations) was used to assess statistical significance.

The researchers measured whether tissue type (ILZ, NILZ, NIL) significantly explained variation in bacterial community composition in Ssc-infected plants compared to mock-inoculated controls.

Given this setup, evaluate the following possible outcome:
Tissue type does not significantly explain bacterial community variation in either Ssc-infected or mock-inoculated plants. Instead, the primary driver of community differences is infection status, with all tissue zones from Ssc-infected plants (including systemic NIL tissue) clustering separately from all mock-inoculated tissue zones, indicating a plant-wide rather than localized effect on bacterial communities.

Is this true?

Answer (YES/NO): NO